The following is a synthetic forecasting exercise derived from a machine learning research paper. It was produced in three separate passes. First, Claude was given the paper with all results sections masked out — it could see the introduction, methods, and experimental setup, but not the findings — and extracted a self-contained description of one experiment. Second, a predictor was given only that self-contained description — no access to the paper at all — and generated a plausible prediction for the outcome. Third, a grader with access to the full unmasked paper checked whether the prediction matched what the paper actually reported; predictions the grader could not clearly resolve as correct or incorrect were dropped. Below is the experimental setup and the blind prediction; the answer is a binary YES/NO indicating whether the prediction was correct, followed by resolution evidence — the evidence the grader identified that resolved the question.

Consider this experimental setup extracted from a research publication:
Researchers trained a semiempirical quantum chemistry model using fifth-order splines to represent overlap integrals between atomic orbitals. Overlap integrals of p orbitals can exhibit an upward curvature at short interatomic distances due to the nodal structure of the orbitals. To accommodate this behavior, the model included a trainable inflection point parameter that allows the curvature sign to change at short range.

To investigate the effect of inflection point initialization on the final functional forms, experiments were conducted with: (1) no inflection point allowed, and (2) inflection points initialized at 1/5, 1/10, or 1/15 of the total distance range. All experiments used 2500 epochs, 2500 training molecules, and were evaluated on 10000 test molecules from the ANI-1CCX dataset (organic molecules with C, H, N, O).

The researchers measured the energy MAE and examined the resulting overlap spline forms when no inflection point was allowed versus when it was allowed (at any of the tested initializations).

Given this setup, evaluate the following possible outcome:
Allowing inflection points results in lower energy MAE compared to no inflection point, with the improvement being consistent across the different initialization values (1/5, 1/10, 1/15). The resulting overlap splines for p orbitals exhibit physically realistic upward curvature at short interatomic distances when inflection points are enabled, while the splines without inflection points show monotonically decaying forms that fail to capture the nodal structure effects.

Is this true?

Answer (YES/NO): YES